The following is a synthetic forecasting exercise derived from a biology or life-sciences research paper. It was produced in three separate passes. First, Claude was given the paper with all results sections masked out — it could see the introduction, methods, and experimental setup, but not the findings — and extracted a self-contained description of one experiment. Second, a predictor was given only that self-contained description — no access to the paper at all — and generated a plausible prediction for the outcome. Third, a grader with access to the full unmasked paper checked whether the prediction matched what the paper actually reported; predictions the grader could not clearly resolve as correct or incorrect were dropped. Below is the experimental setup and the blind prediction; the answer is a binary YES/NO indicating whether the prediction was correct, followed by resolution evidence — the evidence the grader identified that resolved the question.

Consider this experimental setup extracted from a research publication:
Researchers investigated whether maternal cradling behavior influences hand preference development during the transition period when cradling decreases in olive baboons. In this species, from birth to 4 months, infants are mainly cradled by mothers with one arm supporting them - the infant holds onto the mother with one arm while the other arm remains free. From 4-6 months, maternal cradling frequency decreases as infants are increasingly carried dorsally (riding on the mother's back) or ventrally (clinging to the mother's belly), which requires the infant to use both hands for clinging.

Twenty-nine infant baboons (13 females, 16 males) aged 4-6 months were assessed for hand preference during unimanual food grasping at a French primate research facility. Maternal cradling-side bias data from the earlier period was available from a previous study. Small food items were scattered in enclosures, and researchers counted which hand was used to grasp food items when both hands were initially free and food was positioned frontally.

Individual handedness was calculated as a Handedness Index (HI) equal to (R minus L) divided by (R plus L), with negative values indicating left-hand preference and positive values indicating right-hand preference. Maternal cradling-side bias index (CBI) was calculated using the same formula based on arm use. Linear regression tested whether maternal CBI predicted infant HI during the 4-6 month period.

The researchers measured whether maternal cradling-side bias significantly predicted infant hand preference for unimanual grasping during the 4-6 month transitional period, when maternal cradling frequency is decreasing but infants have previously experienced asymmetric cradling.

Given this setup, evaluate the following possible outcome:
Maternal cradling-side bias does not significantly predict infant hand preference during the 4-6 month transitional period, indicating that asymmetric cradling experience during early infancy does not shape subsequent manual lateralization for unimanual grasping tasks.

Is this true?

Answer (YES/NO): NO